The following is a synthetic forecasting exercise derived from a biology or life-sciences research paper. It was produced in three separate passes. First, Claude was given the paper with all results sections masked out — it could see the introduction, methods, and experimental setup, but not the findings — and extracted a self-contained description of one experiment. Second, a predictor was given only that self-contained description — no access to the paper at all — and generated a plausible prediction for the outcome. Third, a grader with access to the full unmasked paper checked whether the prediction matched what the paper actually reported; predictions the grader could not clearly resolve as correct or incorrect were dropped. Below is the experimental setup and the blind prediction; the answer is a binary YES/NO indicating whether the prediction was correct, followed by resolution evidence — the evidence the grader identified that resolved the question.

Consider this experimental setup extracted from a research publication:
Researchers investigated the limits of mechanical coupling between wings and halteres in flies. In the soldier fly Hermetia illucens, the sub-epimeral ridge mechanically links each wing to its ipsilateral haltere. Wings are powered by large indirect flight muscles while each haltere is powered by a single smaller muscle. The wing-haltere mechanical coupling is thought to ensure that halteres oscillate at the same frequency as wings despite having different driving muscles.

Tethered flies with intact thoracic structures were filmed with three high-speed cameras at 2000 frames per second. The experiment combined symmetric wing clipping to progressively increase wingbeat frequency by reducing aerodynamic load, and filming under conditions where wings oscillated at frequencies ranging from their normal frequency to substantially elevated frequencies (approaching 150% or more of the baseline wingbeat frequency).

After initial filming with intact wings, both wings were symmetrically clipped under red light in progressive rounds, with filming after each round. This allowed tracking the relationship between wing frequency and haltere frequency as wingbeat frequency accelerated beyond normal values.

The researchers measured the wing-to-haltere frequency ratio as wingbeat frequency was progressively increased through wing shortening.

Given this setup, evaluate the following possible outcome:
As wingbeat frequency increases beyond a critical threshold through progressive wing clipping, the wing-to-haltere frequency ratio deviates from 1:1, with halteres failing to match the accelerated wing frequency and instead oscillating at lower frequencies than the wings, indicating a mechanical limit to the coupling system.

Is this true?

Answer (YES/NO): YES